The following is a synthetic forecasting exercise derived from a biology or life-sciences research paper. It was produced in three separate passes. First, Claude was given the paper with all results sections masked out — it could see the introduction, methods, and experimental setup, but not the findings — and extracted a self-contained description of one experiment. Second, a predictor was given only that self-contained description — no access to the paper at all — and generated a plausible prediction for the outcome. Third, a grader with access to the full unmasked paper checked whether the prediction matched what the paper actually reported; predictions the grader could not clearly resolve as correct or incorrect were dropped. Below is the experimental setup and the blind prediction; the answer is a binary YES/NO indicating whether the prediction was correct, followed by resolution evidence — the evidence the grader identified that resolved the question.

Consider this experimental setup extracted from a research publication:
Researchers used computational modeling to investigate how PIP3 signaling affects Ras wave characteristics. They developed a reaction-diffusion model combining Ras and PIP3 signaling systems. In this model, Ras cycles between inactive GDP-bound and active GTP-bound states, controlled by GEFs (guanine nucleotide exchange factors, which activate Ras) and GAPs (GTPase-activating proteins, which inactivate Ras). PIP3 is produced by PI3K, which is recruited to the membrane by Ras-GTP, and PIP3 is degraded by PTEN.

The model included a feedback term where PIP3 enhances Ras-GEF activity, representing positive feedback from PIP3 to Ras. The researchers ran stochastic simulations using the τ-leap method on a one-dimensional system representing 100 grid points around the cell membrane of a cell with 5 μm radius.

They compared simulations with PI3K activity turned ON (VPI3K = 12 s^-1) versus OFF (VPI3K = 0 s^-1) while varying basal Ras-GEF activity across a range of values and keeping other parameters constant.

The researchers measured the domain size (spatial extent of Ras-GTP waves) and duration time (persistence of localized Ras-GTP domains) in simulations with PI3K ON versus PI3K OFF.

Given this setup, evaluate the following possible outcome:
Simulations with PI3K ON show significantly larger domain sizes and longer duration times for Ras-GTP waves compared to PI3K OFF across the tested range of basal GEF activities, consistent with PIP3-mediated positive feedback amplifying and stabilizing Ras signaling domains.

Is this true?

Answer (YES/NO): YES